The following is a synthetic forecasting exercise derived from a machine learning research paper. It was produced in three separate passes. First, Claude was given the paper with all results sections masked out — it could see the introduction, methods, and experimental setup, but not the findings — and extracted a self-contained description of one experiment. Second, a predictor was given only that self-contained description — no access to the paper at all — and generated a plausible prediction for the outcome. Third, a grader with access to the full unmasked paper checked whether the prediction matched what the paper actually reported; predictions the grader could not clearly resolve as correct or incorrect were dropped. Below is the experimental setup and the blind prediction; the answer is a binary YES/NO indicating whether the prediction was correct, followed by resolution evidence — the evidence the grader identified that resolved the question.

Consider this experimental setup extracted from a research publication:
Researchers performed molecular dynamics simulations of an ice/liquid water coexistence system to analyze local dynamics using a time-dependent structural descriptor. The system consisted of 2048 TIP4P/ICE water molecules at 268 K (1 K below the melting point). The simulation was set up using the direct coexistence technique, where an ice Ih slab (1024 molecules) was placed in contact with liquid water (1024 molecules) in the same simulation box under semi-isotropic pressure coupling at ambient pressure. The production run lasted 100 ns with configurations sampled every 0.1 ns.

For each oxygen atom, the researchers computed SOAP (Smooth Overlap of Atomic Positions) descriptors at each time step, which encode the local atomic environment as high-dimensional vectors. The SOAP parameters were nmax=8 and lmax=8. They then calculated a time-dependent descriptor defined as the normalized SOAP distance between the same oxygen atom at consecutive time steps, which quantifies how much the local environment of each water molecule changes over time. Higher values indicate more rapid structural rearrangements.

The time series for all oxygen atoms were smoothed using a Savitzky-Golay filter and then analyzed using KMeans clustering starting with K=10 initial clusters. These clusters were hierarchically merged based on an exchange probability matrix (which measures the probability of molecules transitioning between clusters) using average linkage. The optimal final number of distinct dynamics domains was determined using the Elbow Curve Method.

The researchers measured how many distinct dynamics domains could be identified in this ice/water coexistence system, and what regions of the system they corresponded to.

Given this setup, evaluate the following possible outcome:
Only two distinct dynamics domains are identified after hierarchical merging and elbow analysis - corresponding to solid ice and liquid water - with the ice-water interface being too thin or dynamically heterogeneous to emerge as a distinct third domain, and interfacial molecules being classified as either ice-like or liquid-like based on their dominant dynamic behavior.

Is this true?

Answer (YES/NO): NO